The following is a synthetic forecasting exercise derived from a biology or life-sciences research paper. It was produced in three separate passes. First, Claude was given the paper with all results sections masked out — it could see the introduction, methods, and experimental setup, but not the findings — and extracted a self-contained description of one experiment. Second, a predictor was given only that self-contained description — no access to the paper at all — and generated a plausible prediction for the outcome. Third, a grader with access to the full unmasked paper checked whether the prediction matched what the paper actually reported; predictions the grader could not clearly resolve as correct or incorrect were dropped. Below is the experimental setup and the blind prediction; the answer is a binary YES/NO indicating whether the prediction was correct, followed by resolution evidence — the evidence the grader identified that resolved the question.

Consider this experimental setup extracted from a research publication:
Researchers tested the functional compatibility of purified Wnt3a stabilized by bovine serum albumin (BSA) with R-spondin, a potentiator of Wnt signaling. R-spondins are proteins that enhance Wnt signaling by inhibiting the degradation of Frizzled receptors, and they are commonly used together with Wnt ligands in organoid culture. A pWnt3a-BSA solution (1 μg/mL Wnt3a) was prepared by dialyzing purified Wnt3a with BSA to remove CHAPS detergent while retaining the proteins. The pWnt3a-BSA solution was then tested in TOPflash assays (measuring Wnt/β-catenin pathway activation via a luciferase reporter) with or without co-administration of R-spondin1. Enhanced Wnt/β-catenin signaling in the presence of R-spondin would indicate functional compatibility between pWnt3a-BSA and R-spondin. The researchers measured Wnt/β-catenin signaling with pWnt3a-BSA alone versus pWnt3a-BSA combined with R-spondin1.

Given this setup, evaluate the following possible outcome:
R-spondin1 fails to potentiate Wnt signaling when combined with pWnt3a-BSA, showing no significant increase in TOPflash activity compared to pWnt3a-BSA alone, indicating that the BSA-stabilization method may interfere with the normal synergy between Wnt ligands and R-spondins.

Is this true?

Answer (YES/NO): NO